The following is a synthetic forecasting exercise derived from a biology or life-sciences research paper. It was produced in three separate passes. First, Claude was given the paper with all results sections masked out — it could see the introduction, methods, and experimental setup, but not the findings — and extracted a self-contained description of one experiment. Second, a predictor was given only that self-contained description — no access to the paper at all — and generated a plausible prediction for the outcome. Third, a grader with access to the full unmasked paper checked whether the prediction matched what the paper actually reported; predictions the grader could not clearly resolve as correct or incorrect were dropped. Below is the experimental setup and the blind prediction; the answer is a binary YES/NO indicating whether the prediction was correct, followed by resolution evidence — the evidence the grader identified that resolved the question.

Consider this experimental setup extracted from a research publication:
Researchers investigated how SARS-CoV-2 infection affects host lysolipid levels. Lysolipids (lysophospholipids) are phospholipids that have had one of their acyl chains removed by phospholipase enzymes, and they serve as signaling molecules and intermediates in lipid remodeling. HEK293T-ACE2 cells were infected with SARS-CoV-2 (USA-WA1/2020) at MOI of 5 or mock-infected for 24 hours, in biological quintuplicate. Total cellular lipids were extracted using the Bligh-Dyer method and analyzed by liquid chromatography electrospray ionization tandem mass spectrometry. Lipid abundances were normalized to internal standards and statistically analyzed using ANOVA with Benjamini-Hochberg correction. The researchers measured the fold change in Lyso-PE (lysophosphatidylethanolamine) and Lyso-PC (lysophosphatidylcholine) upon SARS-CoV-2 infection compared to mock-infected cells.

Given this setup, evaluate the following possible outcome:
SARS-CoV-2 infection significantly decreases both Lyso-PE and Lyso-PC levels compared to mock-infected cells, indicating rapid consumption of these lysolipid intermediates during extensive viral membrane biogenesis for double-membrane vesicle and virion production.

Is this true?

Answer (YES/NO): YES